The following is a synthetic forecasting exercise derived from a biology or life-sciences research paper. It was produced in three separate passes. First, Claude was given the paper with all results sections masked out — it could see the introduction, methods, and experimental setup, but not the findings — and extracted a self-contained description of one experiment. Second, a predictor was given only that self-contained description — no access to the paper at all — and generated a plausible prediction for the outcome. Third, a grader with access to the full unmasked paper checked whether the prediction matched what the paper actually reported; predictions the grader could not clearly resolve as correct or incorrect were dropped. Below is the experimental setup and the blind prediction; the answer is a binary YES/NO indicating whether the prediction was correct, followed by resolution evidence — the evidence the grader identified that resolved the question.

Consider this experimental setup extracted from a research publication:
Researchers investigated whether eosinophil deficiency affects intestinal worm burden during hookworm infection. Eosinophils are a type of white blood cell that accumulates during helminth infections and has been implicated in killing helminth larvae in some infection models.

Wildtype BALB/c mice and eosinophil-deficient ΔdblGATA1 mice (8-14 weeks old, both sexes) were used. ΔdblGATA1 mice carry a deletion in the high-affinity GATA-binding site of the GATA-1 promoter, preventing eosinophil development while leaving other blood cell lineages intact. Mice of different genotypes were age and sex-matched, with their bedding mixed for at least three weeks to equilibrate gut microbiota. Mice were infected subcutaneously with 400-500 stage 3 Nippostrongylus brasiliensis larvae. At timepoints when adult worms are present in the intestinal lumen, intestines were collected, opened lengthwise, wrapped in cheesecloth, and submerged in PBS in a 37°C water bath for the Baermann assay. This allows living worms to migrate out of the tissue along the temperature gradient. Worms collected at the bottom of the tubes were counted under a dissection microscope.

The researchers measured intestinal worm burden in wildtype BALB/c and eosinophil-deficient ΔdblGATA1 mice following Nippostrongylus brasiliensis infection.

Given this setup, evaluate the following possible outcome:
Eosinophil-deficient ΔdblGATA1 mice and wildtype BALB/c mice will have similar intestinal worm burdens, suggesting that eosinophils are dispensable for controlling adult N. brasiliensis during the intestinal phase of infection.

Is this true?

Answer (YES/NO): YES